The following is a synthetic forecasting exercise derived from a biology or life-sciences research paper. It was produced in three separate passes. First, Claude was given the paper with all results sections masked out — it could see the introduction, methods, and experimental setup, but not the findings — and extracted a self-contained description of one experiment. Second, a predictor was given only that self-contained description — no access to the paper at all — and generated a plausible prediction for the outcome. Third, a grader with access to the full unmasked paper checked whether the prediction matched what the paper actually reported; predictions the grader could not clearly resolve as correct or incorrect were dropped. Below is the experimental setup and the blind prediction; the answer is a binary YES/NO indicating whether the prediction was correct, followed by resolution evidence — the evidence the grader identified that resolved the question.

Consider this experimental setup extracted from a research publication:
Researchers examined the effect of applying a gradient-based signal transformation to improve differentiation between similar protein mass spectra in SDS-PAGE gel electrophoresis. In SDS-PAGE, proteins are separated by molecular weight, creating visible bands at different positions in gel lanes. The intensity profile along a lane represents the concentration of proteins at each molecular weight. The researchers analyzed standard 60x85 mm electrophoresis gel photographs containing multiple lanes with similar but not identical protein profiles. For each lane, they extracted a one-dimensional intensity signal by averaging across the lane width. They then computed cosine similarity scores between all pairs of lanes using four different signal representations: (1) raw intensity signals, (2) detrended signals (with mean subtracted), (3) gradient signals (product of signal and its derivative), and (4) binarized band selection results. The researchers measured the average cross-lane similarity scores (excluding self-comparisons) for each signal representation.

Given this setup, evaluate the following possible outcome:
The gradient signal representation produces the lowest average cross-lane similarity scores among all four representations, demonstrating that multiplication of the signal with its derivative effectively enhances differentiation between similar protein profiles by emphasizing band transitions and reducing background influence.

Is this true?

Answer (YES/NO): YES